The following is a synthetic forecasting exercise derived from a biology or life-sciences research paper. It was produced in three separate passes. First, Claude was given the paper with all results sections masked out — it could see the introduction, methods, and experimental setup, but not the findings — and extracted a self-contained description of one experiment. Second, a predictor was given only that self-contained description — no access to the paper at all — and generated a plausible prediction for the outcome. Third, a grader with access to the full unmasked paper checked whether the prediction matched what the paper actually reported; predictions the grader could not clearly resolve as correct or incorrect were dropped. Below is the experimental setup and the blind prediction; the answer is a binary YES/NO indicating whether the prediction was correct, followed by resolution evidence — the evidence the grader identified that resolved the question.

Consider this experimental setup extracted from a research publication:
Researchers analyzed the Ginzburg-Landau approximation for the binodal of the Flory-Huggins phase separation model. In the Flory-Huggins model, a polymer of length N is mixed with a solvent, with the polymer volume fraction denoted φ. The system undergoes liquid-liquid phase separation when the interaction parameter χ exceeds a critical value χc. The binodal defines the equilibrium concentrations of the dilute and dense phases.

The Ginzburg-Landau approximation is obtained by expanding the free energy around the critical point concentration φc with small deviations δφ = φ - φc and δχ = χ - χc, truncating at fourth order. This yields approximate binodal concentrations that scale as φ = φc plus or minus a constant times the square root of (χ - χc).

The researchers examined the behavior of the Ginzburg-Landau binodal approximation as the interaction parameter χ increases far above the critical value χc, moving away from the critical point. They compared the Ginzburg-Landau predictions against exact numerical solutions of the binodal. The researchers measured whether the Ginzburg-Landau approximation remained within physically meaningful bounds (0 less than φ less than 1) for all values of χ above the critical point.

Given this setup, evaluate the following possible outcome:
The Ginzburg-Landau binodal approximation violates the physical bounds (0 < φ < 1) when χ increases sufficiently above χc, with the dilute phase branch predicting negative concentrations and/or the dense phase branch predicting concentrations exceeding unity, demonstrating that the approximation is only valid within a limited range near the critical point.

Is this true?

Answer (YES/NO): YES